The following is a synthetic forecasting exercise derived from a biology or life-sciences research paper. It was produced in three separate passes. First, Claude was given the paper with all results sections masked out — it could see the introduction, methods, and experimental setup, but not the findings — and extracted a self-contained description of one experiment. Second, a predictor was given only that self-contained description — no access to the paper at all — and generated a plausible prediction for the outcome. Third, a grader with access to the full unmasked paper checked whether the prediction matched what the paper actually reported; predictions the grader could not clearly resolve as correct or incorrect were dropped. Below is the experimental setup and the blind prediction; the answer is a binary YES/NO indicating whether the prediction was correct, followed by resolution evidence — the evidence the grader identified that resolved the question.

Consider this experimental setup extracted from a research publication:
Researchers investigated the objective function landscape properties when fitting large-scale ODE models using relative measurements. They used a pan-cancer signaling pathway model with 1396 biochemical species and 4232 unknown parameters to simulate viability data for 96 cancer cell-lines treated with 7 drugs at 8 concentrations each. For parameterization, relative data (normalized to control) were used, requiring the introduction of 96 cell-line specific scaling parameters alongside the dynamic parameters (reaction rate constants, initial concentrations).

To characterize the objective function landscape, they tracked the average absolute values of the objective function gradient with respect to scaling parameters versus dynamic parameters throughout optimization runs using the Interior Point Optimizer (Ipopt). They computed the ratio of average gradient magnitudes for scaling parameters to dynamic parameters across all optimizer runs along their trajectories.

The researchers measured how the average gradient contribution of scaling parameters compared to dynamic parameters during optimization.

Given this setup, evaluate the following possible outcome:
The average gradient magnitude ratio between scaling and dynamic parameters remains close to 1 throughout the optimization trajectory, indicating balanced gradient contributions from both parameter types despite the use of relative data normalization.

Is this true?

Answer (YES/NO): NO